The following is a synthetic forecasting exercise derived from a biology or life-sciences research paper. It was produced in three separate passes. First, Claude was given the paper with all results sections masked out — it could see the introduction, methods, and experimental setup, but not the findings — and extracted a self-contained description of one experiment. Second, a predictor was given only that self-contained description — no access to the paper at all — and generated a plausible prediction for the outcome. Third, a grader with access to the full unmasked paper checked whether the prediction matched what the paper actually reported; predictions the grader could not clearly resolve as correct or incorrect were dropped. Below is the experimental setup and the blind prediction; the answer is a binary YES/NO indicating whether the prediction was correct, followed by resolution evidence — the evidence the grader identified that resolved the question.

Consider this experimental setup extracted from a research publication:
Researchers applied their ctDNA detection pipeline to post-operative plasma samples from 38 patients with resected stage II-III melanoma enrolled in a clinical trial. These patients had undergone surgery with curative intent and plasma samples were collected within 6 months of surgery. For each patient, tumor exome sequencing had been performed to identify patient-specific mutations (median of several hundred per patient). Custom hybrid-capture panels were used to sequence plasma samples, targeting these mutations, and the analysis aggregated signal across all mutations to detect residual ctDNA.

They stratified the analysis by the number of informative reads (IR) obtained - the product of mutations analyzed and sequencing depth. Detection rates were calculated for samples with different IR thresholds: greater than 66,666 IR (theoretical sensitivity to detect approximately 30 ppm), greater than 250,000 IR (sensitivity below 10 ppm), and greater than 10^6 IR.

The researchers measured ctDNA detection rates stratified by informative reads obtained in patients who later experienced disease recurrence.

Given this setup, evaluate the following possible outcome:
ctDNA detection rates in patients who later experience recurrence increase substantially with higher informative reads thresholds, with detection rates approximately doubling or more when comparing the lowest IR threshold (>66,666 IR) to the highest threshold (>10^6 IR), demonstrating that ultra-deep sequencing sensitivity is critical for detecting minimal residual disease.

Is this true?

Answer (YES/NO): YES